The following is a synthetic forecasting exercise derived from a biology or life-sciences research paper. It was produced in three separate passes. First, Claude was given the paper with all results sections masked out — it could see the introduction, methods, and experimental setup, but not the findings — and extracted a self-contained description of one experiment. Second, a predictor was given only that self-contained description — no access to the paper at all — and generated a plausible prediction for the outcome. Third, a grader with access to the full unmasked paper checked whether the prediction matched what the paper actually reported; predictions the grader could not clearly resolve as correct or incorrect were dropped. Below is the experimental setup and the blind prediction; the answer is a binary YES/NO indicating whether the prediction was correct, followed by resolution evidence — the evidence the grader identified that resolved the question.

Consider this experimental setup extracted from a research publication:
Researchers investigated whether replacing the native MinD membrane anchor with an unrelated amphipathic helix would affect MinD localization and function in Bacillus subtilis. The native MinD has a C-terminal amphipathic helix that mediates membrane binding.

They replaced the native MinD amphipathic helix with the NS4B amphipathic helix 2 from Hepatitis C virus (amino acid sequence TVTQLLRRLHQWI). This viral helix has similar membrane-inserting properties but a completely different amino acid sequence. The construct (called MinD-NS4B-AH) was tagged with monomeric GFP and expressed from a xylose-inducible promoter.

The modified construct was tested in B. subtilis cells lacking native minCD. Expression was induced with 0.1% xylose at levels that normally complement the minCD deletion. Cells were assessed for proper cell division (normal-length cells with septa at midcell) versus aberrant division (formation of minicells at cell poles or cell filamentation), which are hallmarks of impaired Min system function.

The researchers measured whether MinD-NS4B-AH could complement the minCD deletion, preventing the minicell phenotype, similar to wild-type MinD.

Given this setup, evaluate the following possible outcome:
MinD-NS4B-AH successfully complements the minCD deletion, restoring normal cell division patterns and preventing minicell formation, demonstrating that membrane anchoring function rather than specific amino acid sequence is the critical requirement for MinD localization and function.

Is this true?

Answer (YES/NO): NO